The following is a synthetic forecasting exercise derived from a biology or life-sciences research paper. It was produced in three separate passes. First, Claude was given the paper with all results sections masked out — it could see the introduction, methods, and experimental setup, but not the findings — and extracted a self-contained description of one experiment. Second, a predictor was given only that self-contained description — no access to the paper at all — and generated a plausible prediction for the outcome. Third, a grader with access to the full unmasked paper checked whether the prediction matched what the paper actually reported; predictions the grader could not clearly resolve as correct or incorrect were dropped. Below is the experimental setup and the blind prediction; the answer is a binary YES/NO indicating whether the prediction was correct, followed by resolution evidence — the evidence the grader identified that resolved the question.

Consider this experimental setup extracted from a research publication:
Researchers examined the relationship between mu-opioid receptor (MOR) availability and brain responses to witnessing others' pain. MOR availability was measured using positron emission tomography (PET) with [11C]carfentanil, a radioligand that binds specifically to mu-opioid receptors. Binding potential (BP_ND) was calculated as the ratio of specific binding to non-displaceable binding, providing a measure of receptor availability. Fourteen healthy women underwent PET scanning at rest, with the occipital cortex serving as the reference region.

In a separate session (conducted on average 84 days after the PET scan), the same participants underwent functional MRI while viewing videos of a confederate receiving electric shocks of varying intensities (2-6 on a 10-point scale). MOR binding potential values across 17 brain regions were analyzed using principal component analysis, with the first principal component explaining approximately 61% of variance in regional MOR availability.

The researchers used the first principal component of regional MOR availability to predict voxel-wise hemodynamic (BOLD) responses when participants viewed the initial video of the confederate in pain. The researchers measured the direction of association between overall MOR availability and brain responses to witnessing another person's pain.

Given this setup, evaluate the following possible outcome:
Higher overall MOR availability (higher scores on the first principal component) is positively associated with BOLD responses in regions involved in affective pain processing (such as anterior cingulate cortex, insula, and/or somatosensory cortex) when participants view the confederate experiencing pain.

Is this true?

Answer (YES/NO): NO